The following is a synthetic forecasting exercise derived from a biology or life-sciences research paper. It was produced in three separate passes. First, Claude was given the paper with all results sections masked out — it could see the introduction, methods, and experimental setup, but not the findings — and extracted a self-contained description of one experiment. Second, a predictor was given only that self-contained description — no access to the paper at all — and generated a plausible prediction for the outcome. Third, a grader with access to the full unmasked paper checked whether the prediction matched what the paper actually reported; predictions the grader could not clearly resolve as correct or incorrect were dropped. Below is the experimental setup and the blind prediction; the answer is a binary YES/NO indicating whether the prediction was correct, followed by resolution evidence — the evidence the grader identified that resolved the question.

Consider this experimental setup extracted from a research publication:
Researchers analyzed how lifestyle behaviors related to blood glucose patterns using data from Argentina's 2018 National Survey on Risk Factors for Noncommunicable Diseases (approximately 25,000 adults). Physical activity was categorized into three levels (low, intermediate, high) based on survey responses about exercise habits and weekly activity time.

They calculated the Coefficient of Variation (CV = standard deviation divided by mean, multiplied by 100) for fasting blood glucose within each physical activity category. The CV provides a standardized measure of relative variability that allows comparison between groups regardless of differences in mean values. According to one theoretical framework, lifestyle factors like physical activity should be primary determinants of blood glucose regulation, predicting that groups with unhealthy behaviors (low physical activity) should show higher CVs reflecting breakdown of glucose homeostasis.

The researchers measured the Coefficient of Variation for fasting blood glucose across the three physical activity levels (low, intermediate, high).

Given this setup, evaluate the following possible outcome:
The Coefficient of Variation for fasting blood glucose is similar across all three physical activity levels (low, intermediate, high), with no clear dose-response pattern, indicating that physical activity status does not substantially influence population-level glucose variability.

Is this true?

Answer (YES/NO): YES